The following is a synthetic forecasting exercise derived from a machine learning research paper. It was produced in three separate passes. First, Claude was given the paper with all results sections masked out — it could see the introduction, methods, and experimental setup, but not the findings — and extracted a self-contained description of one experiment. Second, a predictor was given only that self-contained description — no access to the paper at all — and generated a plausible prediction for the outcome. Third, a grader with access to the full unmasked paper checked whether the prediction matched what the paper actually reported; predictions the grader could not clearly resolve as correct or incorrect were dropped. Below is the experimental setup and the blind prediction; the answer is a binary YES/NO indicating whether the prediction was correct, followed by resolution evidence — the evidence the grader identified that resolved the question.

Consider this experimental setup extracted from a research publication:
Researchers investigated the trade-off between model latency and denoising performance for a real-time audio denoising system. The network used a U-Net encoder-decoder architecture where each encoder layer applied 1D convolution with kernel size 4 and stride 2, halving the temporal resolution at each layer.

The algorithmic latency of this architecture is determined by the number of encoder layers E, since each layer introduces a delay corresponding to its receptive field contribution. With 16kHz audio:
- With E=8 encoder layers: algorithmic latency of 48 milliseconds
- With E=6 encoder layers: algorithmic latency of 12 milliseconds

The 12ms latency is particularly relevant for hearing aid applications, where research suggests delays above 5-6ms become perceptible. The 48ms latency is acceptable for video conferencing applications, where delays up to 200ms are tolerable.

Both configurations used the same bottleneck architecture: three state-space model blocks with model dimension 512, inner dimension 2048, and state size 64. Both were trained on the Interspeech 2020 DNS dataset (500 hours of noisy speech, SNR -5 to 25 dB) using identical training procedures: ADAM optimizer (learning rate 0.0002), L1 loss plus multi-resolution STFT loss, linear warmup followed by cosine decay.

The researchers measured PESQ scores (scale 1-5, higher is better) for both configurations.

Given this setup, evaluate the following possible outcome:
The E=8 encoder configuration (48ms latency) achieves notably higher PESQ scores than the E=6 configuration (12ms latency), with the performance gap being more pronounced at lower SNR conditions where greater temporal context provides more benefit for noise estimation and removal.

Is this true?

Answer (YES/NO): NO